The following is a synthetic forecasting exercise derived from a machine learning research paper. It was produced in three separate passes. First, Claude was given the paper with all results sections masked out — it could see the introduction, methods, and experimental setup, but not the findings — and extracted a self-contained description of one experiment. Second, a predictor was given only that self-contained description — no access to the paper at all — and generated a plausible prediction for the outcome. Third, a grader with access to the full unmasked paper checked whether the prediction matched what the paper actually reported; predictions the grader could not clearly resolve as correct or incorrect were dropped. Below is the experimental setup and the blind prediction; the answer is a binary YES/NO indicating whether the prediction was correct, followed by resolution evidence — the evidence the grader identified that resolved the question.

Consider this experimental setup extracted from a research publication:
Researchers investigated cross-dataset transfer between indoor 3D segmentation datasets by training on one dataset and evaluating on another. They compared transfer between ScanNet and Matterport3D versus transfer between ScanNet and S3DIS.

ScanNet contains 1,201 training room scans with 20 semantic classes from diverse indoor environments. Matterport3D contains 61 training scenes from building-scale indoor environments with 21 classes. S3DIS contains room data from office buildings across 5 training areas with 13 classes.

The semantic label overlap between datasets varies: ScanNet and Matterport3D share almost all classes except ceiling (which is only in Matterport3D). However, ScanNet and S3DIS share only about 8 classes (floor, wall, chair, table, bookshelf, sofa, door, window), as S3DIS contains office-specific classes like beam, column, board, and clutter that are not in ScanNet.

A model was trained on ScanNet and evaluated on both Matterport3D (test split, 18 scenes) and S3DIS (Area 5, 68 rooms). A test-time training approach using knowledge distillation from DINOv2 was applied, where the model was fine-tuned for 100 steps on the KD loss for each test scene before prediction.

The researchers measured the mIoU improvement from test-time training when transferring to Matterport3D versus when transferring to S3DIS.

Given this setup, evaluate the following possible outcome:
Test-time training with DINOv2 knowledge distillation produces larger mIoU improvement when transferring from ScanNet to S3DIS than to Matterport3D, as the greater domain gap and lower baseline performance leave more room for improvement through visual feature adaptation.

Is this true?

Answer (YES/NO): NO